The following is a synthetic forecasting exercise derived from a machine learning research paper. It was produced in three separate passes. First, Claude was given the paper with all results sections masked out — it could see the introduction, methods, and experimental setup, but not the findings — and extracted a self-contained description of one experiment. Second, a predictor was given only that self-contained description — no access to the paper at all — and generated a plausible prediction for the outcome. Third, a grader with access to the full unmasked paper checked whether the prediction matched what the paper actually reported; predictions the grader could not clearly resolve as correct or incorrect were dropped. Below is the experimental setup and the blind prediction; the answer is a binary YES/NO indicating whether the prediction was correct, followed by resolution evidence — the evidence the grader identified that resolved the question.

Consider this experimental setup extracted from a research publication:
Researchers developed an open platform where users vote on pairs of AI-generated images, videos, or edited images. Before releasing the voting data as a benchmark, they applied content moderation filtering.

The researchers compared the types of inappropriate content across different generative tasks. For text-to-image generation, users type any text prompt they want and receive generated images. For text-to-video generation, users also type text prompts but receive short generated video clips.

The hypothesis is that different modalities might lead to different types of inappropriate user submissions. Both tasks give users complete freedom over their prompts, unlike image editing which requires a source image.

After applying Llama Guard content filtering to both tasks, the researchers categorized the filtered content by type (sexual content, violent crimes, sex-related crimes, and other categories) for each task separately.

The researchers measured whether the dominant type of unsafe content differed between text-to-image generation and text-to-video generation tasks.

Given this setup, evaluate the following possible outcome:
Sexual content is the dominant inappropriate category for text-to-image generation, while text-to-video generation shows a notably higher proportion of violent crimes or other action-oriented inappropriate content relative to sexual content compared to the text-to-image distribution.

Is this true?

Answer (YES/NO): NO